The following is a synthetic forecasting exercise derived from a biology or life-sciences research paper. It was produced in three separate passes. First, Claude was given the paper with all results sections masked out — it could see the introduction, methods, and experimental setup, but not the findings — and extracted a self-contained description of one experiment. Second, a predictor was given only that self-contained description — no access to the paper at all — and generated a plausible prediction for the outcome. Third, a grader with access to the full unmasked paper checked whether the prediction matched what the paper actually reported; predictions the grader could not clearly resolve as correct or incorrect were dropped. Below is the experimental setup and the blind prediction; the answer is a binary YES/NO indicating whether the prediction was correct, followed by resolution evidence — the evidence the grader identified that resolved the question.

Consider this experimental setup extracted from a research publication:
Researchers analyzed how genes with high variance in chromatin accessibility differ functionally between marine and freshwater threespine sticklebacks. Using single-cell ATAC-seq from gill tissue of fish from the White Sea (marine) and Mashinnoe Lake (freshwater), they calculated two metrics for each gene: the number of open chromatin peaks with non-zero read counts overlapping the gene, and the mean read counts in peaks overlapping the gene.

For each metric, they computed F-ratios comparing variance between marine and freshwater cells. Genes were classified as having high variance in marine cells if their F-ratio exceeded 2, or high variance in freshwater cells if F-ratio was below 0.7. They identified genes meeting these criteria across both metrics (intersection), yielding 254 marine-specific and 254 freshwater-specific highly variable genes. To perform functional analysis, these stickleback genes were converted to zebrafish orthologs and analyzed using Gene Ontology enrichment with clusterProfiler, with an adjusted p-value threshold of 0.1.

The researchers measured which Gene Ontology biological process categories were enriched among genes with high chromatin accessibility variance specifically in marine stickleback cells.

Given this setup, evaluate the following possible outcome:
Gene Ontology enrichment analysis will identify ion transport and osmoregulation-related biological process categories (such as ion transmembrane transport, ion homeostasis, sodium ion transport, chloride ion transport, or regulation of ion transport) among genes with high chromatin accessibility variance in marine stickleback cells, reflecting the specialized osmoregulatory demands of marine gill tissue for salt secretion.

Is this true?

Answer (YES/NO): NO